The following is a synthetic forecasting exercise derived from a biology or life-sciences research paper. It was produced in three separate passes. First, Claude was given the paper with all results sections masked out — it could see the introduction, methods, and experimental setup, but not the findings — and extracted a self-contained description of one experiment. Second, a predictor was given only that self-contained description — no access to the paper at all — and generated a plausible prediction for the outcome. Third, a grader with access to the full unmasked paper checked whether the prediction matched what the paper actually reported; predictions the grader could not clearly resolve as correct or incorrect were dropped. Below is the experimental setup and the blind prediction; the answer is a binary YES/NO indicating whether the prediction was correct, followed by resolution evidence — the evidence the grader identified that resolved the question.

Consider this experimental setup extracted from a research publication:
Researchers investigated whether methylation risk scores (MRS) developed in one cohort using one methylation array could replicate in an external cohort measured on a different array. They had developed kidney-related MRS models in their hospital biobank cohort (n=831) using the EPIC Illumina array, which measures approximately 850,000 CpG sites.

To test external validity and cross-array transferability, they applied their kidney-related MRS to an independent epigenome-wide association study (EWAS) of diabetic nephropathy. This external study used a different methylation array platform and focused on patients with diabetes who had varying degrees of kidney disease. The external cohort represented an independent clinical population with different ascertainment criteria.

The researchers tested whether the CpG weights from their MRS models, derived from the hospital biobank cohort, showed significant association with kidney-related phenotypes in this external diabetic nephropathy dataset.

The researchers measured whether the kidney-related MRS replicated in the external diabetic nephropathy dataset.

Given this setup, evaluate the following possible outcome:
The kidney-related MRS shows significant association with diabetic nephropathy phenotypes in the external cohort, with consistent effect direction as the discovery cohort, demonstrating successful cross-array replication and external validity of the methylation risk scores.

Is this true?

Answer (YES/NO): YES